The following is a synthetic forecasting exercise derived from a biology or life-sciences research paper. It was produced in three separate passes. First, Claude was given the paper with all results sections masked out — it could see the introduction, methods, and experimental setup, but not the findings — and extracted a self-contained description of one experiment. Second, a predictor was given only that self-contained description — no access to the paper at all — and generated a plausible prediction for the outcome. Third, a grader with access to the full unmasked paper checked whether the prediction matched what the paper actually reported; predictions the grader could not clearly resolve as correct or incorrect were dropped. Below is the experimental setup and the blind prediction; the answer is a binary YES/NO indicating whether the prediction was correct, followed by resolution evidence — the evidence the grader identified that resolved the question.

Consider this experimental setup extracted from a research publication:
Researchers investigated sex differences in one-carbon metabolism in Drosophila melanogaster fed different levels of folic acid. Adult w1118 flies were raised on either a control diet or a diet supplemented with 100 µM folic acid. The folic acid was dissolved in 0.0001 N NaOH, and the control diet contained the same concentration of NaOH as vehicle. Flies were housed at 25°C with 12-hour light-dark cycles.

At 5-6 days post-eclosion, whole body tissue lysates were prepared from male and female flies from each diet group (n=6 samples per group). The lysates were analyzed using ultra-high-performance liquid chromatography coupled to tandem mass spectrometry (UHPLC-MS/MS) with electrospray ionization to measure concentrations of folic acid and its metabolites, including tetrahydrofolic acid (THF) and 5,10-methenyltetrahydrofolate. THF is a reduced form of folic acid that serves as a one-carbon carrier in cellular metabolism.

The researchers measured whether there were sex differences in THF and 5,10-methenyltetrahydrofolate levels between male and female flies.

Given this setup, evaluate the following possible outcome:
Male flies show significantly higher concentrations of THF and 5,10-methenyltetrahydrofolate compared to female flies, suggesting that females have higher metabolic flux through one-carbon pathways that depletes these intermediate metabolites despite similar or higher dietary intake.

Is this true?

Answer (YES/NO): NO